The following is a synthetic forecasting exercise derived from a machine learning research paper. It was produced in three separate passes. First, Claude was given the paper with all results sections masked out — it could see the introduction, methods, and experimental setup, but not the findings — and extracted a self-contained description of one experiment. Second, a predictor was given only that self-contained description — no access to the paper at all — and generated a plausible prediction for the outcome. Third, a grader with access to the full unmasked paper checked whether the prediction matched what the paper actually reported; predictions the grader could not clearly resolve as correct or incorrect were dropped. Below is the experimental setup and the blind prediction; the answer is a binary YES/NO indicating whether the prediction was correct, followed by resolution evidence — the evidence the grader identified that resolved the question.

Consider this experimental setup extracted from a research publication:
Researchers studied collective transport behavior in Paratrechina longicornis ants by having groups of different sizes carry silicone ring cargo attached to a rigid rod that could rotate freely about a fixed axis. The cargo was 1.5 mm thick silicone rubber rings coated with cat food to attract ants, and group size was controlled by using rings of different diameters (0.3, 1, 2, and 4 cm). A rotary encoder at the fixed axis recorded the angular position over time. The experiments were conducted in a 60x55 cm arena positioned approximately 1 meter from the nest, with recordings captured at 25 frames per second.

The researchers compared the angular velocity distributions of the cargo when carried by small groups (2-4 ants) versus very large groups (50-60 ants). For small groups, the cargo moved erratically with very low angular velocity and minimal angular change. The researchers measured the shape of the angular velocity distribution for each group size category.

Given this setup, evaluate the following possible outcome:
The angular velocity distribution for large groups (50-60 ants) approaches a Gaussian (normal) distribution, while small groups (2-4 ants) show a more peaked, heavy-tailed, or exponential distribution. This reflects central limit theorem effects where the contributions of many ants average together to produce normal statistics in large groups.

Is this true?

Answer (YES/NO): NO